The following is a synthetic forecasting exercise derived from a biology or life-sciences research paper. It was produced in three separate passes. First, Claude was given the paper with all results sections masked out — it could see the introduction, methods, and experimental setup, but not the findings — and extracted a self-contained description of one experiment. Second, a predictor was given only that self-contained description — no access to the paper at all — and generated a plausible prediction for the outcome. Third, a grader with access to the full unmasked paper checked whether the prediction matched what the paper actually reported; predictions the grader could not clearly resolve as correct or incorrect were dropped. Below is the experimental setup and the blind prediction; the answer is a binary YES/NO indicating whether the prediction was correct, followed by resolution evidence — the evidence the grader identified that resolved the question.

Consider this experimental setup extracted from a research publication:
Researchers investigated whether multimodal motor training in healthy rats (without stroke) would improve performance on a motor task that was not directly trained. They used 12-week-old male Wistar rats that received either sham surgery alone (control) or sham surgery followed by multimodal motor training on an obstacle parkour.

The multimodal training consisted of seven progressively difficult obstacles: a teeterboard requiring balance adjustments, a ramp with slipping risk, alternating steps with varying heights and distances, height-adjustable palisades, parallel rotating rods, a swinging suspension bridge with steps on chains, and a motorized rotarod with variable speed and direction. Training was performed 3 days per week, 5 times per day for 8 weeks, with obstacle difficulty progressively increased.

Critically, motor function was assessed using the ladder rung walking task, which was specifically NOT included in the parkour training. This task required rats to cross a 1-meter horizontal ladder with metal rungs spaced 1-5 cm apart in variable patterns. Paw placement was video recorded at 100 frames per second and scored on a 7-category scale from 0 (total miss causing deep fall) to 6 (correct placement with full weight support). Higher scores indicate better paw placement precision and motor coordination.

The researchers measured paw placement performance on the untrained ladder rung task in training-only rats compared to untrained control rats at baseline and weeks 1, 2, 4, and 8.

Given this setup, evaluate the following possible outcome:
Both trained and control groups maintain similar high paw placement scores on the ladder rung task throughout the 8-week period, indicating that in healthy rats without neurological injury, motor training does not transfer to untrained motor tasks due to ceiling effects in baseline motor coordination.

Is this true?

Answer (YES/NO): YES